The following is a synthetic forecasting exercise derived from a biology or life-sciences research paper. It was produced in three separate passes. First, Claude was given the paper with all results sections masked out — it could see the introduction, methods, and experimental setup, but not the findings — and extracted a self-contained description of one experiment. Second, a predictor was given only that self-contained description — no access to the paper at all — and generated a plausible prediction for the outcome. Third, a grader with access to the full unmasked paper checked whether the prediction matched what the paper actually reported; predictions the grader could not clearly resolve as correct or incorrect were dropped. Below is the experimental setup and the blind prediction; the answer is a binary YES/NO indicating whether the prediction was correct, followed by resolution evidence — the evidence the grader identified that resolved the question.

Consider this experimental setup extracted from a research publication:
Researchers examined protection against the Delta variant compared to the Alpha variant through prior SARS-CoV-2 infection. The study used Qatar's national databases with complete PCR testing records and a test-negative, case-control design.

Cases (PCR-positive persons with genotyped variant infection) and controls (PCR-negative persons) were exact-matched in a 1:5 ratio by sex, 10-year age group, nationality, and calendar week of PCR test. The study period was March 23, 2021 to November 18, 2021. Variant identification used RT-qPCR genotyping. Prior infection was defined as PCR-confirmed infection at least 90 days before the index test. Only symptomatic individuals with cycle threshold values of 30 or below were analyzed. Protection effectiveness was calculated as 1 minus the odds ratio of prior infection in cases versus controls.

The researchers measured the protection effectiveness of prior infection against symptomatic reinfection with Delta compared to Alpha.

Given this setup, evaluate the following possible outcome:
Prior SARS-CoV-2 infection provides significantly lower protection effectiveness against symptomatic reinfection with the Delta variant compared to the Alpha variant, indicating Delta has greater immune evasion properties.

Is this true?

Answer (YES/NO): NO